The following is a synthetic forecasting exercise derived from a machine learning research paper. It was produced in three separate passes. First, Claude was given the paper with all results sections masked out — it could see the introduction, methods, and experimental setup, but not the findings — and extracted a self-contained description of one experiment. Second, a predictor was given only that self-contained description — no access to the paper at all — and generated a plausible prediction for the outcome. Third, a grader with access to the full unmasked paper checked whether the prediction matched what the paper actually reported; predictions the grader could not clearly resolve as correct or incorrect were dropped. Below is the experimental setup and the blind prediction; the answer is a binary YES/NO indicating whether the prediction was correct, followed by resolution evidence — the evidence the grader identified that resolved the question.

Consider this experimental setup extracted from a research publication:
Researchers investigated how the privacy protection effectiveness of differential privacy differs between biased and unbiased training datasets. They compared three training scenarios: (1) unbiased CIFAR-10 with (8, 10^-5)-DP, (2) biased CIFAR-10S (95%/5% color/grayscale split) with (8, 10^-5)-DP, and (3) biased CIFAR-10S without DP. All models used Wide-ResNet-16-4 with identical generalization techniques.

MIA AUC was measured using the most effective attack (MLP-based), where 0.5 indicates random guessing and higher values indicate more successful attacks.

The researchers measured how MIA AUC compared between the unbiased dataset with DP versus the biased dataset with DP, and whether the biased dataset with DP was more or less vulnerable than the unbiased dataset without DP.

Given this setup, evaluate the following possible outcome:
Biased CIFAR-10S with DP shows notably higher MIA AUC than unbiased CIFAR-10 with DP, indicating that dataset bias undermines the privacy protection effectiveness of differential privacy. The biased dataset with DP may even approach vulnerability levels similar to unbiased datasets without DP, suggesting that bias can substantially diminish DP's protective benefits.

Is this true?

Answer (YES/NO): YES